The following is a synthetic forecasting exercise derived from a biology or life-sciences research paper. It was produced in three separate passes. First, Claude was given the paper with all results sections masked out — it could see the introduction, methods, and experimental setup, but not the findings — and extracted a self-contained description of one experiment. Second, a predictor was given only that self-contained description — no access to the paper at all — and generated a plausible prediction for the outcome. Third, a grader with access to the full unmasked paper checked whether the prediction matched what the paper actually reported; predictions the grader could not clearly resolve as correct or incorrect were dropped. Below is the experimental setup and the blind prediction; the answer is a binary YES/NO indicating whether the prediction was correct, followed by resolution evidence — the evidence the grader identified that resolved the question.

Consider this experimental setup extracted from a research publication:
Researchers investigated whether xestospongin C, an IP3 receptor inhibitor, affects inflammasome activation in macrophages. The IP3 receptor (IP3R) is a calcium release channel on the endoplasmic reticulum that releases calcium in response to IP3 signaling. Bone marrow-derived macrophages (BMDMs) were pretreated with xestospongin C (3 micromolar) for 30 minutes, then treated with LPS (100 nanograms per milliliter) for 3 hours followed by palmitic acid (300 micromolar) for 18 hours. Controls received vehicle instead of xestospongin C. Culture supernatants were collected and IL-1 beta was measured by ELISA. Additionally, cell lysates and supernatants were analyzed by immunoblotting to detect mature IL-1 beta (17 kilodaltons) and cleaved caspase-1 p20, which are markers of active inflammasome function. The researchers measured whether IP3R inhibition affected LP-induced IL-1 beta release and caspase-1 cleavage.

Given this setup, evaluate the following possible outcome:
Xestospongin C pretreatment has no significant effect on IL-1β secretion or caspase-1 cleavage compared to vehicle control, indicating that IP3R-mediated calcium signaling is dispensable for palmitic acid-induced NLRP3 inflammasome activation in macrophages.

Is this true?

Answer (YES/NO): NO